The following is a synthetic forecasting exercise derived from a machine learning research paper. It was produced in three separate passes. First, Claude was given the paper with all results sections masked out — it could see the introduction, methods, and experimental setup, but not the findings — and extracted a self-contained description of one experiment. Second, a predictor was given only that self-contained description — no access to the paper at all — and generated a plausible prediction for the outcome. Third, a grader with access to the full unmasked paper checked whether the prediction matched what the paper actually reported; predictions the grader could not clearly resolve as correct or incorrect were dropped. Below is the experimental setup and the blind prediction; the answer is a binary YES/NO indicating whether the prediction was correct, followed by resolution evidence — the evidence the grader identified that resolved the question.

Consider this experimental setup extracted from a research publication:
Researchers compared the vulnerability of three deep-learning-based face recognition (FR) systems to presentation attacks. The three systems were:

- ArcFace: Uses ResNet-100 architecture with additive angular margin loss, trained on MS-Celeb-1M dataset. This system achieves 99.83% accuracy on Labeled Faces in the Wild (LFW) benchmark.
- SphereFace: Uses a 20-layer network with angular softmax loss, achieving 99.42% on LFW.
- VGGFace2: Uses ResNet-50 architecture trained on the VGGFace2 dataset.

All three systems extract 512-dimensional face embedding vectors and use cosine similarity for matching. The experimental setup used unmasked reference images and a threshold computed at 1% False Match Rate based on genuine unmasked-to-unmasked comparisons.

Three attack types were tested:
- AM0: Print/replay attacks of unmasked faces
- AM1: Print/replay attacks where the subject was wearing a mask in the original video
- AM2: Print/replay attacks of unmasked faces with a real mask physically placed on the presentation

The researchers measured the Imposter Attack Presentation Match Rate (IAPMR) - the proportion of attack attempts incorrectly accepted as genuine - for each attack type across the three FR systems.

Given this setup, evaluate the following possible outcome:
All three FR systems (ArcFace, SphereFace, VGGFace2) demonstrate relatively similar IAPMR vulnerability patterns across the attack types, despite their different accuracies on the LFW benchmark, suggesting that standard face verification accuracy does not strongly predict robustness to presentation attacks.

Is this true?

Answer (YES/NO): NO